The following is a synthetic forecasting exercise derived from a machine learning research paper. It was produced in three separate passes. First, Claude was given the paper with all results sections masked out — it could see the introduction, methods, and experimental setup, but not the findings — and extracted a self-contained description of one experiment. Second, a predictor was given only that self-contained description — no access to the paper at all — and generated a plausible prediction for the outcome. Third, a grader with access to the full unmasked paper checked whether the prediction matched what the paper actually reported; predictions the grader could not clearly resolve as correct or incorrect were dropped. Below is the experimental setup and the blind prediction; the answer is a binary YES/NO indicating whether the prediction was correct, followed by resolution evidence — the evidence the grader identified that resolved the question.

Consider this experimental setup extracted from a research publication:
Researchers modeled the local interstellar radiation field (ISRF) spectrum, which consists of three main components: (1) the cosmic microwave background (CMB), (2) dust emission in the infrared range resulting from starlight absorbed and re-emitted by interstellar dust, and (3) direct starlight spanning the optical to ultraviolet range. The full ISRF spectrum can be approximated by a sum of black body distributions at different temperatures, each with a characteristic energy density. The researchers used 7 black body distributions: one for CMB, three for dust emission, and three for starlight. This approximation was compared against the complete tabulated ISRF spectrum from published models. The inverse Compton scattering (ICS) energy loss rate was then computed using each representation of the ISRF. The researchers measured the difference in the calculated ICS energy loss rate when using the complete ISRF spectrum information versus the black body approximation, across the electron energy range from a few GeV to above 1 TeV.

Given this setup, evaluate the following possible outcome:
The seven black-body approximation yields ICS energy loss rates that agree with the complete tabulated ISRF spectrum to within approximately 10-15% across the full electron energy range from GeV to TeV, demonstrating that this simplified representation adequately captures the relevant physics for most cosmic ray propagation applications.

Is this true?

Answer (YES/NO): NO